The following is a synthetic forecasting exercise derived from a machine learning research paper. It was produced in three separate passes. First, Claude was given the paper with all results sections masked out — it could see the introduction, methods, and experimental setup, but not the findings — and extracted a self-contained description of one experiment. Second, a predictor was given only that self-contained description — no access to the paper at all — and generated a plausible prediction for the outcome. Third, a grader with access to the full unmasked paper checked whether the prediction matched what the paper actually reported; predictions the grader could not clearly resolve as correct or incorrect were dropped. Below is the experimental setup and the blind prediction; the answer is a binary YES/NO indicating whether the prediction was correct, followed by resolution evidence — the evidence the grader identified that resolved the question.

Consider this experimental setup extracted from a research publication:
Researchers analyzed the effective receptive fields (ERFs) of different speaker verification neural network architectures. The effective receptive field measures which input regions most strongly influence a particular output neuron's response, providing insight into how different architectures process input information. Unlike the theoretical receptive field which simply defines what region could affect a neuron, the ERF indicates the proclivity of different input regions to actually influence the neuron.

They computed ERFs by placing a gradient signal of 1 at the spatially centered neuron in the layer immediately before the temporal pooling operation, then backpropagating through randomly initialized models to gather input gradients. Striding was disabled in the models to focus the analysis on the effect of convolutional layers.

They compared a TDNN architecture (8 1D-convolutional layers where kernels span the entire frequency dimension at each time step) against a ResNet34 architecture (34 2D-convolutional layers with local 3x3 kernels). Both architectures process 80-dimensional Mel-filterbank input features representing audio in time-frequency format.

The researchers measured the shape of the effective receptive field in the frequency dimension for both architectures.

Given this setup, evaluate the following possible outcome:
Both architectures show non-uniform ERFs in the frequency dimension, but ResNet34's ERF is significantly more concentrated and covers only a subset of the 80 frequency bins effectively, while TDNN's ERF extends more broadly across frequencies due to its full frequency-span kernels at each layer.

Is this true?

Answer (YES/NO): NO